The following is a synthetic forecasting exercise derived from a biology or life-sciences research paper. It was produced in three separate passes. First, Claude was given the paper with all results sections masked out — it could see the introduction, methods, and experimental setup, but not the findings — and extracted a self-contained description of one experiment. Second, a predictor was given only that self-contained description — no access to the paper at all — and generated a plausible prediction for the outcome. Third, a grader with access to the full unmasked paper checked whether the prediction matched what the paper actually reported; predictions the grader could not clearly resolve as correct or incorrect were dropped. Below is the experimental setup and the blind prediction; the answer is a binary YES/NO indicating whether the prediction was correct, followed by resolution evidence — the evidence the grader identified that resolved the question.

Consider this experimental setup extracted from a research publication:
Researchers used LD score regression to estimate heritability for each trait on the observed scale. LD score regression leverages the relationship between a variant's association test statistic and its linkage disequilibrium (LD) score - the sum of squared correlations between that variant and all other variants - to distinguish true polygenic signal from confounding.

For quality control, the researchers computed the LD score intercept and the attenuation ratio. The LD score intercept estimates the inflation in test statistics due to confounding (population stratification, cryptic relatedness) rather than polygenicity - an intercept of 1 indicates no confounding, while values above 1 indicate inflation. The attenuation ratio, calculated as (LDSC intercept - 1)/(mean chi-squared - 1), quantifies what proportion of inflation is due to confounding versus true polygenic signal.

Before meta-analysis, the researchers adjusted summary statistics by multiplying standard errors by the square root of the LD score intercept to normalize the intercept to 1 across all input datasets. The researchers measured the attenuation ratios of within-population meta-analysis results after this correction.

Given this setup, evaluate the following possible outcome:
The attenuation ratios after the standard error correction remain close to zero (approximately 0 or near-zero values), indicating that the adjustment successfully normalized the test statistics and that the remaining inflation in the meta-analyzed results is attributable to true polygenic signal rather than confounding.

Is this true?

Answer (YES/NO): NO